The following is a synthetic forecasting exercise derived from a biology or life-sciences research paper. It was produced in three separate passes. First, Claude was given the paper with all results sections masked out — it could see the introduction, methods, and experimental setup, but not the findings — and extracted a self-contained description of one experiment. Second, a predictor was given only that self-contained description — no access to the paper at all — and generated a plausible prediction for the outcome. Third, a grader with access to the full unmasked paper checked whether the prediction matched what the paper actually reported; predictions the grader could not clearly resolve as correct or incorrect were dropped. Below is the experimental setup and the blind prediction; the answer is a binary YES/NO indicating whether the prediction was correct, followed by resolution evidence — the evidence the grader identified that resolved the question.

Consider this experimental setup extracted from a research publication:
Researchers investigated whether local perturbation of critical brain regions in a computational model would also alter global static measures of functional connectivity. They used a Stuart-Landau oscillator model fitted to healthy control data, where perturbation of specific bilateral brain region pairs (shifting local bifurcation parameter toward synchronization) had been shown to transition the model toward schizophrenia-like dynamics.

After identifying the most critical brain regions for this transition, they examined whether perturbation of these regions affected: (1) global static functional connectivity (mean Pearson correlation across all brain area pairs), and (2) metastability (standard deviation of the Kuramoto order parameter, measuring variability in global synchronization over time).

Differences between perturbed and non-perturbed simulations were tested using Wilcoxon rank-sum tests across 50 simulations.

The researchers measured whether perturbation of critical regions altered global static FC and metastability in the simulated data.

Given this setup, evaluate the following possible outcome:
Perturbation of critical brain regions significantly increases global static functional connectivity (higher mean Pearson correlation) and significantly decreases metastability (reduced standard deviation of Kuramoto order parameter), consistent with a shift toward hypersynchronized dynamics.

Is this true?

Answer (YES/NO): NO